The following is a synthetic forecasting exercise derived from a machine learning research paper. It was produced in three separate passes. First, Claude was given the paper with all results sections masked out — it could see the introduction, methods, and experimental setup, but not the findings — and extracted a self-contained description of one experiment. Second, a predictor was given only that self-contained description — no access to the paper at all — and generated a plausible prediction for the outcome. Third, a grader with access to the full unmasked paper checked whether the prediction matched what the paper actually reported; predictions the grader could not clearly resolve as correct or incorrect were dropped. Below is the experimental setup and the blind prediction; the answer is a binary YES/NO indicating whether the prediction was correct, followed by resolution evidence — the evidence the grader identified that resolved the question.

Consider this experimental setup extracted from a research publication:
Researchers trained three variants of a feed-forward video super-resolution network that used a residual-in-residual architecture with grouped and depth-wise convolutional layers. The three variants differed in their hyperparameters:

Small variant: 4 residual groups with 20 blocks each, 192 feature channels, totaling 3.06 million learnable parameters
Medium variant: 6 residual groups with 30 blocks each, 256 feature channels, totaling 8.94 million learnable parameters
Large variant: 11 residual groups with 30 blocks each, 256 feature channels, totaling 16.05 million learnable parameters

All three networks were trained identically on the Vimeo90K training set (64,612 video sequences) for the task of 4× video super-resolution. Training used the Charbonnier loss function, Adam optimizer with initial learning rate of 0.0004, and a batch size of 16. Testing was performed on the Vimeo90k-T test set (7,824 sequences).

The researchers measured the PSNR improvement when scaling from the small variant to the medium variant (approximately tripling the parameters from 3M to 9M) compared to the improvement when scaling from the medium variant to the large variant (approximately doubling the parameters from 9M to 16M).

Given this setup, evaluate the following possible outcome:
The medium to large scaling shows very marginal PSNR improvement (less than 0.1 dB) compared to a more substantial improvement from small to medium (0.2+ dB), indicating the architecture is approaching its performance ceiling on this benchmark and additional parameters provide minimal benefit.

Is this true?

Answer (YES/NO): NO